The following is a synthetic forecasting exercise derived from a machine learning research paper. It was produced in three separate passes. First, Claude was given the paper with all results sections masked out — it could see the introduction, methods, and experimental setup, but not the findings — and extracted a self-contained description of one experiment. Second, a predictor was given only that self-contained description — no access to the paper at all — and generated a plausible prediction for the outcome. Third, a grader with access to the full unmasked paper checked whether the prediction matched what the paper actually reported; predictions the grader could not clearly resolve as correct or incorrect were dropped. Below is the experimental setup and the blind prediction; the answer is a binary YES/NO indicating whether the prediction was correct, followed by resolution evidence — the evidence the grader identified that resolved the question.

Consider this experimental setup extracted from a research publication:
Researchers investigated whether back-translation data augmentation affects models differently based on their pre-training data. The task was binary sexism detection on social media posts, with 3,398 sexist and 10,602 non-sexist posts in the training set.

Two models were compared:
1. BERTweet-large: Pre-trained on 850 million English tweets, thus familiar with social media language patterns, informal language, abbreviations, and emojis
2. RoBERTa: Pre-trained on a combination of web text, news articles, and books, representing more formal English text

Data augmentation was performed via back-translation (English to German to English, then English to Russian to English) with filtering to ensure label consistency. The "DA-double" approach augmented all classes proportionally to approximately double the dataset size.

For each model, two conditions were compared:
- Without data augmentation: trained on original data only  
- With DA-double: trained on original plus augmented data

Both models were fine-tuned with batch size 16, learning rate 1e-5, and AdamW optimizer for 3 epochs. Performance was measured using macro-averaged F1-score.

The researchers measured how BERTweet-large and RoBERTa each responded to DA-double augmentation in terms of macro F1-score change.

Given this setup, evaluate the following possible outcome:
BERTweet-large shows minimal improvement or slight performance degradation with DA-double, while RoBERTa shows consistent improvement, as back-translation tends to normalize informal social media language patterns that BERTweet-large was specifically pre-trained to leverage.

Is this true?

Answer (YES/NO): YES